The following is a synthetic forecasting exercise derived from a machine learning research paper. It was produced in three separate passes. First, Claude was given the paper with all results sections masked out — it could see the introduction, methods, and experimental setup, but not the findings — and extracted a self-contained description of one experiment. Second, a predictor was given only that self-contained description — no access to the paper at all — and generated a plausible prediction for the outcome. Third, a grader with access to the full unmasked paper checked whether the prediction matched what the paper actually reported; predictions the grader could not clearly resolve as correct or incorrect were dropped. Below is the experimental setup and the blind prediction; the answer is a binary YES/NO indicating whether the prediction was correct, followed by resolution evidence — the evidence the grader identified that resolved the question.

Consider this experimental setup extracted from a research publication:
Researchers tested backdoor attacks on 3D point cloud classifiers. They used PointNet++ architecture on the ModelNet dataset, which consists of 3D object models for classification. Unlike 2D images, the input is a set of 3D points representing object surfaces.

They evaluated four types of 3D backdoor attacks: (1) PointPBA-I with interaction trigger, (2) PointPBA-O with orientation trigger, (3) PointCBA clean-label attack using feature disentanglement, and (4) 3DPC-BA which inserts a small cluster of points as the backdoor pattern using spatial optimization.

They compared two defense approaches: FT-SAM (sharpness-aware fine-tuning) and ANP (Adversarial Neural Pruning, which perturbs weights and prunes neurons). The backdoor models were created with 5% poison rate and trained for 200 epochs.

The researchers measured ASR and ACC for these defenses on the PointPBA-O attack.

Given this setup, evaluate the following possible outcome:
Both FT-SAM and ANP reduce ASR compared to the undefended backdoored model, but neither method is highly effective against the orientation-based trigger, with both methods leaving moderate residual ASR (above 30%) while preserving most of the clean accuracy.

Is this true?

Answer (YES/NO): NO